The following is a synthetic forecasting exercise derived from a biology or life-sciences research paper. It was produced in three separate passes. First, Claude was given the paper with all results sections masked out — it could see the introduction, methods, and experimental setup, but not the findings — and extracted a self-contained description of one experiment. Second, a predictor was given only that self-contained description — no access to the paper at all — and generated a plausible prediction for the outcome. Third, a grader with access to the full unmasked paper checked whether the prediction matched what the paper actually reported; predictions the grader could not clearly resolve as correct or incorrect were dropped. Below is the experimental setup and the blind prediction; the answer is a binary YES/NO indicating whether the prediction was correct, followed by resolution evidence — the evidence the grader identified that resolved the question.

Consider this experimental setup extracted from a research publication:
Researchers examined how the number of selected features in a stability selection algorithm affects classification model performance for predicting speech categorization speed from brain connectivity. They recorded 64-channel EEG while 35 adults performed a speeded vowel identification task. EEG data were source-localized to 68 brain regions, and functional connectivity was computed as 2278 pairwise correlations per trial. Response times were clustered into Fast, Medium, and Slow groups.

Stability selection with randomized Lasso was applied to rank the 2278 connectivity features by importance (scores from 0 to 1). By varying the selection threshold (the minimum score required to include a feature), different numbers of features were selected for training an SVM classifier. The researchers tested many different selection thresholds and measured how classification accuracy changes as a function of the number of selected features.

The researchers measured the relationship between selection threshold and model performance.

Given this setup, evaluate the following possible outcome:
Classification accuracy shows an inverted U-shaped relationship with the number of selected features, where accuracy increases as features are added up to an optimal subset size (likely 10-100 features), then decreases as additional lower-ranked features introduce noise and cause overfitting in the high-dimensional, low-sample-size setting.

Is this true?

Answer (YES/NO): NO